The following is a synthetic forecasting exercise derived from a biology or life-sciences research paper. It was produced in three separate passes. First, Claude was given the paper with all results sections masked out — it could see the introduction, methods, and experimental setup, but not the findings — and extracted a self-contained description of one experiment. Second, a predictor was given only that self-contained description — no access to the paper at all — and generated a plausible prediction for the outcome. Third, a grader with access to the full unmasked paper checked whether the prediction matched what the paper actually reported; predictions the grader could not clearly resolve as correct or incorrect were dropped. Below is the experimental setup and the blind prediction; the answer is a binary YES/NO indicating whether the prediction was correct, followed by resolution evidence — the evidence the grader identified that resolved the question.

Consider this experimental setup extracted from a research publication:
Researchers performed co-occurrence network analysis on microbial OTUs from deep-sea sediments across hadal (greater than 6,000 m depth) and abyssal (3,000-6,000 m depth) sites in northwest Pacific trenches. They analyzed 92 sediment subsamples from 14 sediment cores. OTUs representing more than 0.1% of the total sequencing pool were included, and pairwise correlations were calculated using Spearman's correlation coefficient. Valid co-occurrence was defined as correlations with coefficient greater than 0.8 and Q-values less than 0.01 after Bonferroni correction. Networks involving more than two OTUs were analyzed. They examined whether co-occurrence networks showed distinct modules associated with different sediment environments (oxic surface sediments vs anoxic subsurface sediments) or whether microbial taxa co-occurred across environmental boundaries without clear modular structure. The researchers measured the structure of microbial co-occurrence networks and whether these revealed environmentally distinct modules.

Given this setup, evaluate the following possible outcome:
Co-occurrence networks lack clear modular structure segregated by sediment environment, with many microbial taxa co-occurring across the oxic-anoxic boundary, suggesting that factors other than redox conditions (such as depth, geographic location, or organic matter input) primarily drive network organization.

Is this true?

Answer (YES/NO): NO